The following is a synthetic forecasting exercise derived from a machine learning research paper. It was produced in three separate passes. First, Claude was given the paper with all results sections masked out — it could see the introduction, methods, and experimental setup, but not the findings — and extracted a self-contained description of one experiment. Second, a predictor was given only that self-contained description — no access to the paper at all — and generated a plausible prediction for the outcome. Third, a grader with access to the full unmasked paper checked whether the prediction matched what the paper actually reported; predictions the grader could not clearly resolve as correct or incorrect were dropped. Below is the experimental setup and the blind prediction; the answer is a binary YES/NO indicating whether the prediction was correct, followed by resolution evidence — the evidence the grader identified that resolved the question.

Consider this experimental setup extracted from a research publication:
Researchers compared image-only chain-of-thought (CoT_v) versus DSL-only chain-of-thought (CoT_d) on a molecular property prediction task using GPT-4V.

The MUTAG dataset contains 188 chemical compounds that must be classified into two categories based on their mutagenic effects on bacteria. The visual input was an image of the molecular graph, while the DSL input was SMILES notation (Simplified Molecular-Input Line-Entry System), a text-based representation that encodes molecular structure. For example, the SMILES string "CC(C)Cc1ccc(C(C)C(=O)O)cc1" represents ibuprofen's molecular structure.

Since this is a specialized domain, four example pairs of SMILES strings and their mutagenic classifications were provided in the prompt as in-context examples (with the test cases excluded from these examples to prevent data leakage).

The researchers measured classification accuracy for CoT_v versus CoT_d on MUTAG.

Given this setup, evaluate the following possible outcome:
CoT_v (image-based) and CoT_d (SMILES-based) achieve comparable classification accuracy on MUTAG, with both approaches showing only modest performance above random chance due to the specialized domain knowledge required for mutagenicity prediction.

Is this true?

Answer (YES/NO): NO